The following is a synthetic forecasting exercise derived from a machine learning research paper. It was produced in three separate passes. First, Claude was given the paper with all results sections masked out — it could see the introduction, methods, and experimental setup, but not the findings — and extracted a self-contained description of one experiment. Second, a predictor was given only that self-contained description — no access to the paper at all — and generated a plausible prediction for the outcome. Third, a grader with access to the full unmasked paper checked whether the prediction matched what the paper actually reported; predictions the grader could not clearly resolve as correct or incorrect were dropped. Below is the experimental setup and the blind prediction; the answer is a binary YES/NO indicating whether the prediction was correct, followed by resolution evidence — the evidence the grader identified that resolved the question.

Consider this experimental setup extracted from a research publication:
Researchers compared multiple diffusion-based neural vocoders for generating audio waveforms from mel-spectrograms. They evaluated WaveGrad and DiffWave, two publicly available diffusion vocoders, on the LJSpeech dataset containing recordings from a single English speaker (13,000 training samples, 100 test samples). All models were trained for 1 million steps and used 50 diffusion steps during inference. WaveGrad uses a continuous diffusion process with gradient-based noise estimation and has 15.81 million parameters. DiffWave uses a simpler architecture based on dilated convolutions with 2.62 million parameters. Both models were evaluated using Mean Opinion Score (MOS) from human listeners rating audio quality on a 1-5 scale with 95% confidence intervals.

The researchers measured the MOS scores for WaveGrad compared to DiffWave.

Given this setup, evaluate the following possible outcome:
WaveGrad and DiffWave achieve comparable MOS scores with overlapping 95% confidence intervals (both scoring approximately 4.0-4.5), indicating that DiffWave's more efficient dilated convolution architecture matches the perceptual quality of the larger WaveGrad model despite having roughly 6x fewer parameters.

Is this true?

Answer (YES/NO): NO